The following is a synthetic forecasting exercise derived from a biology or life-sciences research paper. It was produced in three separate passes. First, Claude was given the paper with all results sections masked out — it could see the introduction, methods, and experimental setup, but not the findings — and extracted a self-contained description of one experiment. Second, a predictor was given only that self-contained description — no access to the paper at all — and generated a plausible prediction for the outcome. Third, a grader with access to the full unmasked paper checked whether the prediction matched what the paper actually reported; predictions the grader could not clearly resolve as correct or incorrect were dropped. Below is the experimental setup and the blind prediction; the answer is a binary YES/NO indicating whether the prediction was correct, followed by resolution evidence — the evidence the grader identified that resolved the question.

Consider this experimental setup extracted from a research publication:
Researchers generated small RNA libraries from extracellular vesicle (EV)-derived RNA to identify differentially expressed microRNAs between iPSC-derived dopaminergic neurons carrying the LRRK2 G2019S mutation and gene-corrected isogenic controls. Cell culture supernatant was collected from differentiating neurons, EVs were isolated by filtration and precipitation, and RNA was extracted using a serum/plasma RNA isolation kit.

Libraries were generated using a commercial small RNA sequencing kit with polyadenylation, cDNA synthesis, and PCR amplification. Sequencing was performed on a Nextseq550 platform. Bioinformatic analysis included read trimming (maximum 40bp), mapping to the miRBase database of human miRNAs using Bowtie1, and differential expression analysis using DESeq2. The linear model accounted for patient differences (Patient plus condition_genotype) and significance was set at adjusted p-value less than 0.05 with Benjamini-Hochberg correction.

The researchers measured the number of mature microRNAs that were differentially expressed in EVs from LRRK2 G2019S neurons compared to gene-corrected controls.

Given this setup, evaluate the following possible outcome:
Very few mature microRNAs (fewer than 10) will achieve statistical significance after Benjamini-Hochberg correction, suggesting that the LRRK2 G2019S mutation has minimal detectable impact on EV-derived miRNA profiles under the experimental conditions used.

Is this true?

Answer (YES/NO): NO